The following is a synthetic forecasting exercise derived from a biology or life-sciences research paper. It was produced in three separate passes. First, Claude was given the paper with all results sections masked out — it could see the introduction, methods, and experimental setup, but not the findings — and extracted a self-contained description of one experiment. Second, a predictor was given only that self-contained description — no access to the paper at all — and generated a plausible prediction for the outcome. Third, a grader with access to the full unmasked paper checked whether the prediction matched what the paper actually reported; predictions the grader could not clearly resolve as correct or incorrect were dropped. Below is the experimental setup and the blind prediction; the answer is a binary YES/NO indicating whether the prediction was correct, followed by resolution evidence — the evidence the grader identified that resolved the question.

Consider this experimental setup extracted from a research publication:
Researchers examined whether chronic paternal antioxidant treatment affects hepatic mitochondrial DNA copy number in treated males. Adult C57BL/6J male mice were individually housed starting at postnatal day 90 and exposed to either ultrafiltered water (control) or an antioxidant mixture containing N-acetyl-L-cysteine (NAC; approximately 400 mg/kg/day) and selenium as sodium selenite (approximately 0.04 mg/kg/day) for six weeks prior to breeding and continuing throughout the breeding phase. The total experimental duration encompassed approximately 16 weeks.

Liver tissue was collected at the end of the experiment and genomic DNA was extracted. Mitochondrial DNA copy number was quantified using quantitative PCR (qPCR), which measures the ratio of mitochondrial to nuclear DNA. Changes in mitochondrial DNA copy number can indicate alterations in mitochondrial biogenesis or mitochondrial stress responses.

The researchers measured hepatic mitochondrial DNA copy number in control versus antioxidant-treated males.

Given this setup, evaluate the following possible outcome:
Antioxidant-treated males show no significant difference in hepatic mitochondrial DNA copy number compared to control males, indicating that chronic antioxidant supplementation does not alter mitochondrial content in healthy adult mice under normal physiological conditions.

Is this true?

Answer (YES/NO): NO